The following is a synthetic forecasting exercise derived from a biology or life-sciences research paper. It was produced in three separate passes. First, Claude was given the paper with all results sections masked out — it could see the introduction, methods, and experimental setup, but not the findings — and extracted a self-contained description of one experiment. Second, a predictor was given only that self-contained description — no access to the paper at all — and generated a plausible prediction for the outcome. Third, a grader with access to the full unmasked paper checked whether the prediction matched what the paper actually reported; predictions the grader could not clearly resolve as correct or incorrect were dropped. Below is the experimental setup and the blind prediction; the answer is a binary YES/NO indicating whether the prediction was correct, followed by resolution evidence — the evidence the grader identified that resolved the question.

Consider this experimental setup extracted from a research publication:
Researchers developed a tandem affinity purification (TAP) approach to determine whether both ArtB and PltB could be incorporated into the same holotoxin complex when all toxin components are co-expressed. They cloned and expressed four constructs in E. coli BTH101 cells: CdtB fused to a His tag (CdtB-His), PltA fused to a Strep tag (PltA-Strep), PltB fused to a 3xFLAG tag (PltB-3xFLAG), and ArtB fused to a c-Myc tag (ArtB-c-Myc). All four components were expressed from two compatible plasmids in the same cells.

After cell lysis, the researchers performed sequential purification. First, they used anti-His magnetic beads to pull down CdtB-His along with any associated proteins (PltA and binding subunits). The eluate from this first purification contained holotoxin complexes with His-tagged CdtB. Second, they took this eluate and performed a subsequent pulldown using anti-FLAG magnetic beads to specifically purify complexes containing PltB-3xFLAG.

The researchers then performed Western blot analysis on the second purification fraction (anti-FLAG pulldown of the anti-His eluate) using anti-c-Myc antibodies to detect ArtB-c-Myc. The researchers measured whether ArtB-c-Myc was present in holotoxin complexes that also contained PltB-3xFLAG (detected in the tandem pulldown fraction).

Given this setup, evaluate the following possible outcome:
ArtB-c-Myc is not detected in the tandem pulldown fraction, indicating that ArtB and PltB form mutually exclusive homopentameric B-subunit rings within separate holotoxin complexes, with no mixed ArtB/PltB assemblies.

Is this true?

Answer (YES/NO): NO